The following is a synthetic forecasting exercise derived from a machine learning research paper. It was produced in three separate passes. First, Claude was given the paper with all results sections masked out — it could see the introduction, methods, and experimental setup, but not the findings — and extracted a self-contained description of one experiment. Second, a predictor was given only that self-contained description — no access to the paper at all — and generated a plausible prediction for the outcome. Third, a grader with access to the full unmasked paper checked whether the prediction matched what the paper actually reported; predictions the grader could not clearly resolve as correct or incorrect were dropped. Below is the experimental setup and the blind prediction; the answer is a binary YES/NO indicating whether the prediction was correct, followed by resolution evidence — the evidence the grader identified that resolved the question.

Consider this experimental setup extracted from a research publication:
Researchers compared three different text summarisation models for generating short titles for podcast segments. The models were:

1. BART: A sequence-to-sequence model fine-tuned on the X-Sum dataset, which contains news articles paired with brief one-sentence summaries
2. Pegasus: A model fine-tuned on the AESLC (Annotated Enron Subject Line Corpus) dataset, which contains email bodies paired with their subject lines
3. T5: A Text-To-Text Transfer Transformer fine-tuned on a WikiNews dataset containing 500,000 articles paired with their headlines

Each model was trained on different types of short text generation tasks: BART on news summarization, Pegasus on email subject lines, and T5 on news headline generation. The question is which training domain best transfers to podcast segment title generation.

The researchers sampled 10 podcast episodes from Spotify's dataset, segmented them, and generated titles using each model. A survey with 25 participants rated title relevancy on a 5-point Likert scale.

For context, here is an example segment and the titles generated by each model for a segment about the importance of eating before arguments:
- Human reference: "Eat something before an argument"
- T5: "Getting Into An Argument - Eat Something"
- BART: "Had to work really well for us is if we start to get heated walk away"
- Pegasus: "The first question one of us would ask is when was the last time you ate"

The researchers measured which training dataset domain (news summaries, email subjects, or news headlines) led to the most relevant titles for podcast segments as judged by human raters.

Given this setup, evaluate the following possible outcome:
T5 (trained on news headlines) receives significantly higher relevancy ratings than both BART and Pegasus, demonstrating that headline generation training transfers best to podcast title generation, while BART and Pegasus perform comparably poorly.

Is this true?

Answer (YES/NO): YES